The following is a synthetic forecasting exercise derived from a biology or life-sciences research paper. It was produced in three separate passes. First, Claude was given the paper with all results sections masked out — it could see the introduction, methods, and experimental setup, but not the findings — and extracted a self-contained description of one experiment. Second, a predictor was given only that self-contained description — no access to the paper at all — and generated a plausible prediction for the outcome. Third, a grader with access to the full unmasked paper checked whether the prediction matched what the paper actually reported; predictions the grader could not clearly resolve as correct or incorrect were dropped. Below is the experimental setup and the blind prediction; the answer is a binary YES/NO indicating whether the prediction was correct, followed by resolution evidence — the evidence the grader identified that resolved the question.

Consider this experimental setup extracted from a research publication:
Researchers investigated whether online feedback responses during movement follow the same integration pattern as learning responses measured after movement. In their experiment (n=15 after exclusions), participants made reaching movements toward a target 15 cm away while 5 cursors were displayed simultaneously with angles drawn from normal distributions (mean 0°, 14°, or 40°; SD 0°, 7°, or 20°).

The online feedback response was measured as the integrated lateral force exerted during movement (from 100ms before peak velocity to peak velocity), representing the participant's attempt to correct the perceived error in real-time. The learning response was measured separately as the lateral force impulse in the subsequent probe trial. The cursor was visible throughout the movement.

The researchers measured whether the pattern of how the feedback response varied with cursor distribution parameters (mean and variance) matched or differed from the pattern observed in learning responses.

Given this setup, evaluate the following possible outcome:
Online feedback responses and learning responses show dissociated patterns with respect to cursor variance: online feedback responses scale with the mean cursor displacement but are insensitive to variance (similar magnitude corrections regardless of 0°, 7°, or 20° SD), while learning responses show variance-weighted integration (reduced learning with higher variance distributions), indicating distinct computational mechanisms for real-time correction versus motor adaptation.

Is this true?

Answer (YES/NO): NO